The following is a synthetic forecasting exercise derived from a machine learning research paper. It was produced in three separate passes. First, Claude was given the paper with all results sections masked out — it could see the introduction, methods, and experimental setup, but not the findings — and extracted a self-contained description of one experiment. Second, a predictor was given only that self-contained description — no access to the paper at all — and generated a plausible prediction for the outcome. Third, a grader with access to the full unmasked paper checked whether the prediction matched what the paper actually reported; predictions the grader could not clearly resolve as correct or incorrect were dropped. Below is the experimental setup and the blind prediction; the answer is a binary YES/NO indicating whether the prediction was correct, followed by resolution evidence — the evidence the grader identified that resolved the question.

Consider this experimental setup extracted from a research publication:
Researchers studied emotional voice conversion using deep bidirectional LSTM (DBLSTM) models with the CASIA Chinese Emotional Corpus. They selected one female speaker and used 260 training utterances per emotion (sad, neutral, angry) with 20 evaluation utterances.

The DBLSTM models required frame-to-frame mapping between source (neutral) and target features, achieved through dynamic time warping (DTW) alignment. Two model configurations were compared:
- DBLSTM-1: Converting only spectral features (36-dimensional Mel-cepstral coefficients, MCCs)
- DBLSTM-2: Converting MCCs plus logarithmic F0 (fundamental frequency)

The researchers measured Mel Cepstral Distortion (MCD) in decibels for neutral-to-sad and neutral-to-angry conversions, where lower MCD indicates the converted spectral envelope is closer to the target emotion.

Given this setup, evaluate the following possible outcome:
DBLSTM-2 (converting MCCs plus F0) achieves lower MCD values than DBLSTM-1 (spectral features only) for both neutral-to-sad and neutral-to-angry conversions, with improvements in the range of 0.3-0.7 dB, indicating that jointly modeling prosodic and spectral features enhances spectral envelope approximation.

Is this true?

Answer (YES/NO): NO